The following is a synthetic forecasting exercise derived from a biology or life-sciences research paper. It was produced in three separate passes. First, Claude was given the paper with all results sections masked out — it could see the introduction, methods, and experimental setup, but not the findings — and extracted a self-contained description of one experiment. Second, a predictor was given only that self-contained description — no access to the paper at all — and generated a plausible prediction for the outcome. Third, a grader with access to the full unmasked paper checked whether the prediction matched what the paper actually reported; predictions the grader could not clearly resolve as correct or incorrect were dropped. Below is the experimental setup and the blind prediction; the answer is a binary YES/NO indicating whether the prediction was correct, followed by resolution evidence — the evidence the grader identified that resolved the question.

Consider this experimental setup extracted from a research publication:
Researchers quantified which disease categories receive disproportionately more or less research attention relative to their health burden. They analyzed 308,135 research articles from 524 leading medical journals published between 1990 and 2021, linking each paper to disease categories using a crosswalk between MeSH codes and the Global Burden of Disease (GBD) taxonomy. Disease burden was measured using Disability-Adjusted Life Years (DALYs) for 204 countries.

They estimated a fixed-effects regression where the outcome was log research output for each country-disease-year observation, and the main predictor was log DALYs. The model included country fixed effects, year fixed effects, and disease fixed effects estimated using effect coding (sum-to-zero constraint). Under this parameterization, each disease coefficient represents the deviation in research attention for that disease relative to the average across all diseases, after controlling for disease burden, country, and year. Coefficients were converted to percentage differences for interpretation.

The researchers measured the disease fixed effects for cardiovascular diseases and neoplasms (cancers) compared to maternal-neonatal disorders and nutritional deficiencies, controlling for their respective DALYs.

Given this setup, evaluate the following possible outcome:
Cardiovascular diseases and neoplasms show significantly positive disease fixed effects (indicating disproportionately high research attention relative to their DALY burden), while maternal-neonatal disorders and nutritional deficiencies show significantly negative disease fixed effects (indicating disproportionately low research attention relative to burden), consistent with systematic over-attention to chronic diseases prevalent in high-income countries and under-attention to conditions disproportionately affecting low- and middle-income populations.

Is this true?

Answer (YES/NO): YES